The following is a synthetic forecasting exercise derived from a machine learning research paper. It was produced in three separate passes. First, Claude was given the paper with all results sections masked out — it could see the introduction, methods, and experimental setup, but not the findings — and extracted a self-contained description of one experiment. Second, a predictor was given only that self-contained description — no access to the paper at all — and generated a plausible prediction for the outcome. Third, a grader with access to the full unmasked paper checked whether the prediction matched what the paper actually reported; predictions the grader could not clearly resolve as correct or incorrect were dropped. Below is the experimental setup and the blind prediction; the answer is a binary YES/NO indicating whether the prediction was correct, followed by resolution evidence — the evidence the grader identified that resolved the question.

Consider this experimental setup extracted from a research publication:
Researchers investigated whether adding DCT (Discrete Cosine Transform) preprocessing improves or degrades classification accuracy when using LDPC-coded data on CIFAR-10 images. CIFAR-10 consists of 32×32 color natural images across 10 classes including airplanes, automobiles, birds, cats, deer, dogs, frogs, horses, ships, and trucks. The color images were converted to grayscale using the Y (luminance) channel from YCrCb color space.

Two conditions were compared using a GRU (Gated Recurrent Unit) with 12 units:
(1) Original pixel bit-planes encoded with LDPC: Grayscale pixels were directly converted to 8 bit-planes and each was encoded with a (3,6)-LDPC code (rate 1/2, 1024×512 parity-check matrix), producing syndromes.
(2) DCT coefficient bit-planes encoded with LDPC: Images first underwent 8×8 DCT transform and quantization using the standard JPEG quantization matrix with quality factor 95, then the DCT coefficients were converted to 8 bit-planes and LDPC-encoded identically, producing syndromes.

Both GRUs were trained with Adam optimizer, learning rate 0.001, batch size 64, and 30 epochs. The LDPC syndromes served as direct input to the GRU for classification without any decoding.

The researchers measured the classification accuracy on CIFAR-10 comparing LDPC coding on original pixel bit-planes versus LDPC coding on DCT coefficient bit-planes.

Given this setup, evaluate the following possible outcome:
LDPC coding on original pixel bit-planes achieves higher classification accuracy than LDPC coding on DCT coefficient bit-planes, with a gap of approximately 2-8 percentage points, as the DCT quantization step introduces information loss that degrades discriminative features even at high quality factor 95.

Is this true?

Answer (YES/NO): NO